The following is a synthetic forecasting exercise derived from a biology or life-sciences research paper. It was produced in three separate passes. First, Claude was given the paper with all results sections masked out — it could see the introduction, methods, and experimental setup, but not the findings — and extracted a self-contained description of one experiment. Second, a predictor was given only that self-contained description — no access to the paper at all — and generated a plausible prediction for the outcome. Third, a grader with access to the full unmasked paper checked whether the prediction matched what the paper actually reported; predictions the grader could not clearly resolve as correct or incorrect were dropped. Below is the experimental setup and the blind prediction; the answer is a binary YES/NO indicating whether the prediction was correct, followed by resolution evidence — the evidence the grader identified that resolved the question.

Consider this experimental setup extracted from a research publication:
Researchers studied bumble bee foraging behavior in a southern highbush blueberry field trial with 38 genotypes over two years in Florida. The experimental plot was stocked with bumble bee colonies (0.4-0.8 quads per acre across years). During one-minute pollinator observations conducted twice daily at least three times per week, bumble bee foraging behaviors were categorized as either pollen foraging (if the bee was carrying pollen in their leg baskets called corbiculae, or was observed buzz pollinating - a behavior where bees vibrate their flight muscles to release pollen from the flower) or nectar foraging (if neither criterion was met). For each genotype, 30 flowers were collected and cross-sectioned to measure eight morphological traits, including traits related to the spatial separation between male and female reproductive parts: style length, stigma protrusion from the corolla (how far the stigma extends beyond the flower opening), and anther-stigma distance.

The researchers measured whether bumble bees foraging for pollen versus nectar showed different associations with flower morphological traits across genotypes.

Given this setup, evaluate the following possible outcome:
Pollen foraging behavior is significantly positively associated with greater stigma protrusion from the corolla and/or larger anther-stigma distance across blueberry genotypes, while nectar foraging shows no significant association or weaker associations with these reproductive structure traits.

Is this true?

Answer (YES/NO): NO